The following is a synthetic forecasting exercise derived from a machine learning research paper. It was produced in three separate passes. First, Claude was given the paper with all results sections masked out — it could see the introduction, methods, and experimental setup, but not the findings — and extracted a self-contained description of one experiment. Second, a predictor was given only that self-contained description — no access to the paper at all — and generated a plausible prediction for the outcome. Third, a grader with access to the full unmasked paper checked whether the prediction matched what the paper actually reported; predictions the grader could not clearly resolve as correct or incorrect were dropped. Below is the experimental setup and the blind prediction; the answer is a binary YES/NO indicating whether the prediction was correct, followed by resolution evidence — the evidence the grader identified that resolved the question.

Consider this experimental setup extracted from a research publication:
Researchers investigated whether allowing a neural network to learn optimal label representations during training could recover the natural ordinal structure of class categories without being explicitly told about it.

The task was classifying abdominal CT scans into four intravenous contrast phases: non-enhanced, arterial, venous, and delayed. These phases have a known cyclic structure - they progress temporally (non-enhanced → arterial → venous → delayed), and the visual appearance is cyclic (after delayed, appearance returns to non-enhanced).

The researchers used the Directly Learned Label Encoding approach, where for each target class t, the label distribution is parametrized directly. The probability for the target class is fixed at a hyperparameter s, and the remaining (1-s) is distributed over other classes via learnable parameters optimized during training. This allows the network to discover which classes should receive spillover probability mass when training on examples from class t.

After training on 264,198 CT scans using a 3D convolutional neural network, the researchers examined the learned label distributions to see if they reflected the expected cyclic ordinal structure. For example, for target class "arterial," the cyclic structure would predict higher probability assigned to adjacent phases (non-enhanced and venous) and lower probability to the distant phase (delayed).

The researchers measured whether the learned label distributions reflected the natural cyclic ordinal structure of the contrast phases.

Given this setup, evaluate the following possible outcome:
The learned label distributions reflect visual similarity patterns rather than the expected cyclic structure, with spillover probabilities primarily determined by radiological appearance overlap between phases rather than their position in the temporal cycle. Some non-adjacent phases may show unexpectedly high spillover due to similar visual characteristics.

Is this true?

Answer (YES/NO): NO